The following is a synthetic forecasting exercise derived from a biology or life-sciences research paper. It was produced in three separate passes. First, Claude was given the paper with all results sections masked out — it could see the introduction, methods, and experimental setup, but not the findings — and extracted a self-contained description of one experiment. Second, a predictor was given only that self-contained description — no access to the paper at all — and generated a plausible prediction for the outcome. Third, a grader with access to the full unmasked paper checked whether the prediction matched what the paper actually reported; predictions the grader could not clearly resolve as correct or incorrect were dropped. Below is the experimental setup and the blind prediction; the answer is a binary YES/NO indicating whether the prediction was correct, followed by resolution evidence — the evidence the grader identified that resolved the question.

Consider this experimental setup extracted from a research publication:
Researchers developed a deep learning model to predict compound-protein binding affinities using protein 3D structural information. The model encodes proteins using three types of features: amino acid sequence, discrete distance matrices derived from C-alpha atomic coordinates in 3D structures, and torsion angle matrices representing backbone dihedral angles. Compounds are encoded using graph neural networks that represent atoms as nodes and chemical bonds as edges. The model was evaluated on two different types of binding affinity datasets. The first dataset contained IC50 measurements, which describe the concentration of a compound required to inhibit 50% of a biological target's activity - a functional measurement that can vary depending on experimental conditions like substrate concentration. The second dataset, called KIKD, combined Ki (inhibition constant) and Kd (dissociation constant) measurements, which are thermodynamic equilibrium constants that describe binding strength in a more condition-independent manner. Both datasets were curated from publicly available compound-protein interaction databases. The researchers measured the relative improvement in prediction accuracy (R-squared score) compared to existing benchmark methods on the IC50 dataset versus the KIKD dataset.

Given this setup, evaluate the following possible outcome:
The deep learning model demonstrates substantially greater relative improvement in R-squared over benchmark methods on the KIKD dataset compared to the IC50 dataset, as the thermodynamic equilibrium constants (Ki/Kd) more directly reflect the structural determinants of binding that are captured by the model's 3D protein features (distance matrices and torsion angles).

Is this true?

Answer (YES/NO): YES